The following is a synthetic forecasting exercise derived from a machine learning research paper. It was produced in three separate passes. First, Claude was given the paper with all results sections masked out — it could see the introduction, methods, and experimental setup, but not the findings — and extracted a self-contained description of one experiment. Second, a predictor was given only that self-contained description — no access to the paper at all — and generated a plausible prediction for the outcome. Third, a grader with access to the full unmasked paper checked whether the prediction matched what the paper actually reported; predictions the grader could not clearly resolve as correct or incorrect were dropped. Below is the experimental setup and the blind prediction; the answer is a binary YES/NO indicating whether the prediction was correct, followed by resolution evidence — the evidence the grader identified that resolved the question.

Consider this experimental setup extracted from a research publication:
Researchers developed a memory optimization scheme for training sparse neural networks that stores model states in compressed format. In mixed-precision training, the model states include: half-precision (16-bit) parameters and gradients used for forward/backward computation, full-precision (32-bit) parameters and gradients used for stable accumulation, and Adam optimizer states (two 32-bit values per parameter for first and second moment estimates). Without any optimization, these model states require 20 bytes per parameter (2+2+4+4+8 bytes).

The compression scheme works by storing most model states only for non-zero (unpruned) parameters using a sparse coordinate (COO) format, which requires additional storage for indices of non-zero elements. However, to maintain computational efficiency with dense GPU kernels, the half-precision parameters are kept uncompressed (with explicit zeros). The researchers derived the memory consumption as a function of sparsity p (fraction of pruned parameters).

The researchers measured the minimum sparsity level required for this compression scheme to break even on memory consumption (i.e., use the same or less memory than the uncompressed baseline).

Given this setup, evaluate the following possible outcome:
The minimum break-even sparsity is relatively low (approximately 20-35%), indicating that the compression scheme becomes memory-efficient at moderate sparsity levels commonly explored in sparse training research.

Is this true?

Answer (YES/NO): YES